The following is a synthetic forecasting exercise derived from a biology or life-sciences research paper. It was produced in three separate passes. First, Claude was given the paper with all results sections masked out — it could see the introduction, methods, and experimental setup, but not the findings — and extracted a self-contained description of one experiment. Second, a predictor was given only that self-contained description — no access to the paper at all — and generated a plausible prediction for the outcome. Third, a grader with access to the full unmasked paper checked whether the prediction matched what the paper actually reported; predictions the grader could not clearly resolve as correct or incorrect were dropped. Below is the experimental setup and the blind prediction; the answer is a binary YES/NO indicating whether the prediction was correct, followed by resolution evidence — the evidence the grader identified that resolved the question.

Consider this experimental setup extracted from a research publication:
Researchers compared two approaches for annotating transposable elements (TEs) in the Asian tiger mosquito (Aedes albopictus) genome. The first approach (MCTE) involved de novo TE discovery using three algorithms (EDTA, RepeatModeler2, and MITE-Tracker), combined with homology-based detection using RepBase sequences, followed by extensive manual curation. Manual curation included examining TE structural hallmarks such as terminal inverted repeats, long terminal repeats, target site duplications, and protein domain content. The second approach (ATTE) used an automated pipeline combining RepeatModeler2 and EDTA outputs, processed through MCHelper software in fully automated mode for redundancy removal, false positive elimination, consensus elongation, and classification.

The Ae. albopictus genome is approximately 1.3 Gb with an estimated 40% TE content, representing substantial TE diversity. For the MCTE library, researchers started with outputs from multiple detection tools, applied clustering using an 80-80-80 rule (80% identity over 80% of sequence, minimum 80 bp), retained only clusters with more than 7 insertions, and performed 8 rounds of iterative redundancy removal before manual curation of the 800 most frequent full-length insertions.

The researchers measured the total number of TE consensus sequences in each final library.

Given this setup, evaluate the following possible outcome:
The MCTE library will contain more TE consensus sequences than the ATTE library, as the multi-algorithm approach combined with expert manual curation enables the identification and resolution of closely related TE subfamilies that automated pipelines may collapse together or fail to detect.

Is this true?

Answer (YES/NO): NO